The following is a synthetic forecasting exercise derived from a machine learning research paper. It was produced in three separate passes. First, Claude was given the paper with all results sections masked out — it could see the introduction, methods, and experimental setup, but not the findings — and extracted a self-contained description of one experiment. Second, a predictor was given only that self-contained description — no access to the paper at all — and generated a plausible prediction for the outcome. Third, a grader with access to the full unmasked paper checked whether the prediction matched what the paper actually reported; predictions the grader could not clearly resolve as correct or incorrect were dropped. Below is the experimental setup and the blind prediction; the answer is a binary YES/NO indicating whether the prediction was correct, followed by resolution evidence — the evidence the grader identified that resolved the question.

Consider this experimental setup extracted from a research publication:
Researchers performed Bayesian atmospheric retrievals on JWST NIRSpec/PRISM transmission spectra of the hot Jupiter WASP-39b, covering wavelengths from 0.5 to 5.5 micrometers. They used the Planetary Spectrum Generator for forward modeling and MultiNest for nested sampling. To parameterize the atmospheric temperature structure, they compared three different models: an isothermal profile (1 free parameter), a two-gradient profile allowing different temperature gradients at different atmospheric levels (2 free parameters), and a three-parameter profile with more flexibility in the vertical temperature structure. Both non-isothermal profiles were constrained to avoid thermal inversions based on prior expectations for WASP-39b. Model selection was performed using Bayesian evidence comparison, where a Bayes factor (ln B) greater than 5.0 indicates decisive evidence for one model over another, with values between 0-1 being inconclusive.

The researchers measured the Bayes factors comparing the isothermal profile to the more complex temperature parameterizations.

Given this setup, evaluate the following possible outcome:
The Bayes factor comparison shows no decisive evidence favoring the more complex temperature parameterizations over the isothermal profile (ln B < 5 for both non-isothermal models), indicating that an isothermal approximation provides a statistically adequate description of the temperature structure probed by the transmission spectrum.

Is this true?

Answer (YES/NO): YES